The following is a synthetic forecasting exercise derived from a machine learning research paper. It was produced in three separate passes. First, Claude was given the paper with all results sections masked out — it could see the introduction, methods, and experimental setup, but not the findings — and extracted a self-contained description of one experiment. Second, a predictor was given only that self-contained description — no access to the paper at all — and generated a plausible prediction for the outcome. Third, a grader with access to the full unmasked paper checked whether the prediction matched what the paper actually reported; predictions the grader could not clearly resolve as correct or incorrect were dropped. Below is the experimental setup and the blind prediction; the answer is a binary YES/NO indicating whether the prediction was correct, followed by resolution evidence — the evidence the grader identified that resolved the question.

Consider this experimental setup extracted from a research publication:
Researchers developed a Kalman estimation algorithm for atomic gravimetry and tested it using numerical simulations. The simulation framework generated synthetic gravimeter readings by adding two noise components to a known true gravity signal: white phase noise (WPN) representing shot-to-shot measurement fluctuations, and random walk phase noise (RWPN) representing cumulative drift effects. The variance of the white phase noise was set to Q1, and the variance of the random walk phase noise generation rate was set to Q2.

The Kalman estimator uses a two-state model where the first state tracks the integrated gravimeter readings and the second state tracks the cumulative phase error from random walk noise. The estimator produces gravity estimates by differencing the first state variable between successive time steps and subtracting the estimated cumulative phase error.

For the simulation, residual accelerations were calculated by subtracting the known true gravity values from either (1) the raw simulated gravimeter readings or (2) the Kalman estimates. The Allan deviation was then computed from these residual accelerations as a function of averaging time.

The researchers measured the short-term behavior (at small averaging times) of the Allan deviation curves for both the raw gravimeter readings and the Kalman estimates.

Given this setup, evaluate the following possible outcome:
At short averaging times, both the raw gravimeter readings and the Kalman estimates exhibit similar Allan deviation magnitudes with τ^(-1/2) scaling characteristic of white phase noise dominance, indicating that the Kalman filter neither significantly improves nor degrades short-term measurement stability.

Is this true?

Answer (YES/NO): NO